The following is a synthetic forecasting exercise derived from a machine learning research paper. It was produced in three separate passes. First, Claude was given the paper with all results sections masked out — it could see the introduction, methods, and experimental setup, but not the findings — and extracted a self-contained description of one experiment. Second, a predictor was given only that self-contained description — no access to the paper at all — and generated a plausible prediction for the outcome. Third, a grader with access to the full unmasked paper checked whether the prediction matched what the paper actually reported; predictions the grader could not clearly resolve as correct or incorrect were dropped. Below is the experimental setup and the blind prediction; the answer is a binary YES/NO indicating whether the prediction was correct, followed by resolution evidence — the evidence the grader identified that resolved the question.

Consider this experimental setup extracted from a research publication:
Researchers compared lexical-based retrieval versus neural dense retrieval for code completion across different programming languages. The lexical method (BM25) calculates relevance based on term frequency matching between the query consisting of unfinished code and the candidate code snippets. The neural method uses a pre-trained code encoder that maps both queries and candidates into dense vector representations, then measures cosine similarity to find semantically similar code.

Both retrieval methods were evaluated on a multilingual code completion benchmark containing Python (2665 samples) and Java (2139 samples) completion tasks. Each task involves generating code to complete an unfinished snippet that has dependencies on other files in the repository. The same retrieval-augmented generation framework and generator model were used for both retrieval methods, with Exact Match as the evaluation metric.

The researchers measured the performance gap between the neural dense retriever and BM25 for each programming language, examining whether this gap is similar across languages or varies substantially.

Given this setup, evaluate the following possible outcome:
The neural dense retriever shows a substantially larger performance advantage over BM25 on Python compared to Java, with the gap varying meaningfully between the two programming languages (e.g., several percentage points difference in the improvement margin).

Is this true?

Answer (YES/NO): NO